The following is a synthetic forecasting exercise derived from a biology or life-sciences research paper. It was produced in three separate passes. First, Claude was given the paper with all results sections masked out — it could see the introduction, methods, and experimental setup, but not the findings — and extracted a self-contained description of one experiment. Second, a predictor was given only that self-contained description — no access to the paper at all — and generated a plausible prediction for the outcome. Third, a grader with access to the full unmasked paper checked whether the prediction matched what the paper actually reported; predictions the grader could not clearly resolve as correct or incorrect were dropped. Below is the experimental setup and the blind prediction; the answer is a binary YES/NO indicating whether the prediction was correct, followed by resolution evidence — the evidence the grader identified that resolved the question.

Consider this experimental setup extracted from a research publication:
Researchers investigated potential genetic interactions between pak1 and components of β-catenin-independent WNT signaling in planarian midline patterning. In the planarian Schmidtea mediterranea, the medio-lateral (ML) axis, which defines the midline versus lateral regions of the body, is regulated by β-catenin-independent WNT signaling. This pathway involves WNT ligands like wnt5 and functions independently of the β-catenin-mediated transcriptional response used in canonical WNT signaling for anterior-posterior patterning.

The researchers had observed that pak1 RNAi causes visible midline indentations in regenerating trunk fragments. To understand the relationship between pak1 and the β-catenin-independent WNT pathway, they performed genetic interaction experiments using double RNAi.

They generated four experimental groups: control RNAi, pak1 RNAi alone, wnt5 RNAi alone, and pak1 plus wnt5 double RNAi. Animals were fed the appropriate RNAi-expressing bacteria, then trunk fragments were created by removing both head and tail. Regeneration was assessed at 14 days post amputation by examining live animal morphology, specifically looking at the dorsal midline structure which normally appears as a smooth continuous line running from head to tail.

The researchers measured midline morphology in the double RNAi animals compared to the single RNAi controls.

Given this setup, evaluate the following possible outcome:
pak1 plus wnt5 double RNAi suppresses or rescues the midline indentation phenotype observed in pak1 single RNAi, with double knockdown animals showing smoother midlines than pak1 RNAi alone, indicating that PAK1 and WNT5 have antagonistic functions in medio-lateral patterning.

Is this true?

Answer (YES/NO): NO